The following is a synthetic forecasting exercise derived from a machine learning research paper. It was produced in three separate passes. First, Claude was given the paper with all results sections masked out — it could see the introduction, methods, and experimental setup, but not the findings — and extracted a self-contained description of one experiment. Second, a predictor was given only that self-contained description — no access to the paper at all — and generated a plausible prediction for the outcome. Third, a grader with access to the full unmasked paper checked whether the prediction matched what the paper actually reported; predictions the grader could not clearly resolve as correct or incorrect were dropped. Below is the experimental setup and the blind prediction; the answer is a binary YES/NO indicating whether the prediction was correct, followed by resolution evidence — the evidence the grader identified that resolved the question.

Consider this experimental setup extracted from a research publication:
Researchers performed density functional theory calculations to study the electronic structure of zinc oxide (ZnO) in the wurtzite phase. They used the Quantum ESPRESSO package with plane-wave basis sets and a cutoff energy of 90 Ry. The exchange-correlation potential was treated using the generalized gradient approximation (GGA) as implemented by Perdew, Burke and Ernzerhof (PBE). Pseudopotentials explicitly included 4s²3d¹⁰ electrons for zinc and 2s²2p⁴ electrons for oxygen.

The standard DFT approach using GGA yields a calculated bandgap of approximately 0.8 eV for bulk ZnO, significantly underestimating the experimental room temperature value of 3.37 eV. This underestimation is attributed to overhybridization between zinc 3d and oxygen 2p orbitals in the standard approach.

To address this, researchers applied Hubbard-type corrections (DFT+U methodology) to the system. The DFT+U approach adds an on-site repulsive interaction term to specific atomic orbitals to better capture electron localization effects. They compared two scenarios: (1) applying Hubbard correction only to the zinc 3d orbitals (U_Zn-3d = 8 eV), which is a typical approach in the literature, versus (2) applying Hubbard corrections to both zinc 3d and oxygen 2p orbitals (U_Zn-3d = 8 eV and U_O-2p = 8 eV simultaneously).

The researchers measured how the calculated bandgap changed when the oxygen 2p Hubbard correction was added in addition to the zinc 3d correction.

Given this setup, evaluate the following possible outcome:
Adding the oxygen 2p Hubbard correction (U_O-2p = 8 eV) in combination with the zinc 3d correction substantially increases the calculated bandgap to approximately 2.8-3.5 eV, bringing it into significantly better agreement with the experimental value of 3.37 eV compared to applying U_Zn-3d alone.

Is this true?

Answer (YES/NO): YES